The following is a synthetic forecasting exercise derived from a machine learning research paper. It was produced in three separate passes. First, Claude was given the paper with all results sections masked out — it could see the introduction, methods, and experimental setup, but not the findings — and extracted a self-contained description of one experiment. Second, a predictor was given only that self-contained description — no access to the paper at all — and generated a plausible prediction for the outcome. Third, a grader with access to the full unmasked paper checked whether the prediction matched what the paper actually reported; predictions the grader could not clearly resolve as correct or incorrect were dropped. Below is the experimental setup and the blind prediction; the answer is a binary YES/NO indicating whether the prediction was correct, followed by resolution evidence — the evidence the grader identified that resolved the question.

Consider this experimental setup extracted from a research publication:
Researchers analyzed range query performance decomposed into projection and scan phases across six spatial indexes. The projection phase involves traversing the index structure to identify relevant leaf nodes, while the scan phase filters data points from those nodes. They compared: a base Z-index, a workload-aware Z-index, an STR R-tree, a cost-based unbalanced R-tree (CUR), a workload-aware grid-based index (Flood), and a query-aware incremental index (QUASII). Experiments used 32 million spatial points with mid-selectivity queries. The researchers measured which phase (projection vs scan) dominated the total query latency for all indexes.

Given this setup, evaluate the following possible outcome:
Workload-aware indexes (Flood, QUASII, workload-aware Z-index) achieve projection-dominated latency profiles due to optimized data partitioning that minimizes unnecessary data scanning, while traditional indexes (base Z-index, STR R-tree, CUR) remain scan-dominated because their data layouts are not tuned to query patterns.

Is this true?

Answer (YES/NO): NO